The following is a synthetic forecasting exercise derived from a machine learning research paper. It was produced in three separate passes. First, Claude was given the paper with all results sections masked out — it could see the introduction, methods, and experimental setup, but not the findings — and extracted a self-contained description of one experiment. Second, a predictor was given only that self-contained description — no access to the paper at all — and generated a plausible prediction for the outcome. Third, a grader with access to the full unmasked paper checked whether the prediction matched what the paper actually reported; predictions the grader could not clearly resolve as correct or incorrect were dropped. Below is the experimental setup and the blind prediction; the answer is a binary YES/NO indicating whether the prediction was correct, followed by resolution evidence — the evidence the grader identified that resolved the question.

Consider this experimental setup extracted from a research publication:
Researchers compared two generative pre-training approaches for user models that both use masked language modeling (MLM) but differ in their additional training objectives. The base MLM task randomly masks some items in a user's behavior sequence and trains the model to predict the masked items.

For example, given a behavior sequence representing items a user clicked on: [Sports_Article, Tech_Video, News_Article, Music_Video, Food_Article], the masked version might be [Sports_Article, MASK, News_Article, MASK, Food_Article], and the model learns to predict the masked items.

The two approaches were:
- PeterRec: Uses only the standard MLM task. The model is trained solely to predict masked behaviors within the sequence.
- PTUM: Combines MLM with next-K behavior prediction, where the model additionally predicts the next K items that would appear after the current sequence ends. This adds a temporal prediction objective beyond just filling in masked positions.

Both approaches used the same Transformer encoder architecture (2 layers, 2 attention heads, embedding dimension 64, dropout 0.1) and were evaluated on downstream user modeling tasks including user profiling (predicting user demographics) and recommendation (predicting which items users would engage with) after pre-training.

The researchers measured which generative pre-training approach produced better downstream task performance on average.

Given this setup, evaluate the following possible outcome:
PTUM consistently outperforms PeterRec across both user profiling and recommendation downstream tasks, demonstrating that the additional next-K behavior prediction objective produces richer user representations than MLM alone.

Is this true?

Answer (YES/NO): NO